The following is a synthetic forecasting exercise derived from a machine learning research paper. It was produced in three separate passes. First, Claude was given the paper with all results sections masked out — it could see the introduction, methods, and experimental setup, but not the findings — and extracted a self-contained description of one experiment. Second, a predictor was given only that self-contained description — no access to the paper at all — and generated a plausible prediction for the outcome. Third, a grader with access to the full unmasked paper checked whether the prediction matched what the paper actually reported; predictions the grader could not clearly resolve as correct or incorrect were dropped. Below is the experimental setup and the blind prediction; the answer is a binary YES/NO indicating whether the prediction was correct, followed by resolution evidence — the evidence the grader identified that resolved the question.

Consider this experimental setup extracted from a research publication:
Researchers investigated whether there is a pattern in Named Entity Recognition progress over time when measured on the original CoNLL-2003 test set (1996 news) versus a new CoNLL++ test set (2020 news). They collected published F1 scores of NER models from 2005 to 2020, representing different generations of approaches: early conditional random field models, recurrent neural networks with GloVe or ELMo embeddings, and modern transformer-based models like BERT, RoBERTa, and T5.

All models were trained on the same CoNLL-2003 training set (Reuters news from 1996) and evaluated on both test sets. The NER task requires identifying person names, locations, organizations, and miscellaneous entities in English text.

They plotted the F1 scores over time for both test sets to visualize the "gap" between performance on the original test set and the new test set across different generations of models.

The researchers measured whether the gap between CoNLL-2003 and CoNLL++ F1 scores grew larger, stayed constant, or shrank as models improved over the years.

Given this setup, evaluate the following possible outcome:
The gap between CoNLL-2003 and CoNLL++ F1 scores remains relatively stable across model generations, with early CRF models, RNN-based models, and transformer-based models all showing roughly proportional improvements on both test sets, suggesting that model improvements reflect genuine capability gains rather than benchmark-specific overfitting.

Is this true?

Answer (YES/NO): NO